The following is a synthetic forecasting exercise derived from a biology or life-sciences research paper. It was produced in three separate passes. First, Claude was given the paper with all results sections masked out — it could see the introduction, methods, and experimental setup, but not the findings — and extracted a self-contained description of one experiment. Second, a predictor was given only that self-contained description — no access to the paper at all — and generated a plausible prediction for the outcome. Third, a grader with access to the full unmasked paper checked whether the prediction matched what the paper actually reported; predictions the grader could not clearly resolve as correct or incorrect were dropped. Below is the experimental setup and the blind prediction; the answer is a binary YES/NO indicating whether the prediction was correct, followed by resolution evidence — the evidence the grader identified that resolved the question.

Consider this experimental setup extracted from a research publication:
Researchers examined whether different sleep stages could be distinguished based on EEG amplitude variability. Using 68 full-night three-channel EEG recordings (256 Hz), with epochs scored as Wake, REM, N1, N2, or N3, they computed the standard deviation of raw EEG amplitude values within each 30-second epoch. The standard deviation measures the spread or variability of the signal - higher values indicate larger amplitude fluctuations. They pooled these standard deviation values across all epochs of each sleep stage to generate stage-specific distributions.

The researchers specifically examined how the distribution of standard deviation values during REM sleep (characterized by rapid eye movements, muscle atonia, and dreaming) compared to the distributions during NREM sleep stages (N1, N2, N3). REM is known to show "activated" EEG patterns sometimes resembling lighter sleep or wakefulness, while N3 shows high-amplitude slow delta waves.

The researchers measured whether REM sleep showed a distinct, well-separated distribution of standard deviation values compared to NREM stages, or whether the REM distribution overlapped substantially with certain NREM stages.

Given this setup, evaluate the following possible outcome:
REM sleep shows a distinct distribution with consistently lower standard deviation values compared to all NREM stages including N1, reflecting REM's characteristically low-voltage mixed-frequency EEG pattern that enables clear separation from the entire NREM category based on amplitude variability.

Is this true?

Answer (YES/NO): NO